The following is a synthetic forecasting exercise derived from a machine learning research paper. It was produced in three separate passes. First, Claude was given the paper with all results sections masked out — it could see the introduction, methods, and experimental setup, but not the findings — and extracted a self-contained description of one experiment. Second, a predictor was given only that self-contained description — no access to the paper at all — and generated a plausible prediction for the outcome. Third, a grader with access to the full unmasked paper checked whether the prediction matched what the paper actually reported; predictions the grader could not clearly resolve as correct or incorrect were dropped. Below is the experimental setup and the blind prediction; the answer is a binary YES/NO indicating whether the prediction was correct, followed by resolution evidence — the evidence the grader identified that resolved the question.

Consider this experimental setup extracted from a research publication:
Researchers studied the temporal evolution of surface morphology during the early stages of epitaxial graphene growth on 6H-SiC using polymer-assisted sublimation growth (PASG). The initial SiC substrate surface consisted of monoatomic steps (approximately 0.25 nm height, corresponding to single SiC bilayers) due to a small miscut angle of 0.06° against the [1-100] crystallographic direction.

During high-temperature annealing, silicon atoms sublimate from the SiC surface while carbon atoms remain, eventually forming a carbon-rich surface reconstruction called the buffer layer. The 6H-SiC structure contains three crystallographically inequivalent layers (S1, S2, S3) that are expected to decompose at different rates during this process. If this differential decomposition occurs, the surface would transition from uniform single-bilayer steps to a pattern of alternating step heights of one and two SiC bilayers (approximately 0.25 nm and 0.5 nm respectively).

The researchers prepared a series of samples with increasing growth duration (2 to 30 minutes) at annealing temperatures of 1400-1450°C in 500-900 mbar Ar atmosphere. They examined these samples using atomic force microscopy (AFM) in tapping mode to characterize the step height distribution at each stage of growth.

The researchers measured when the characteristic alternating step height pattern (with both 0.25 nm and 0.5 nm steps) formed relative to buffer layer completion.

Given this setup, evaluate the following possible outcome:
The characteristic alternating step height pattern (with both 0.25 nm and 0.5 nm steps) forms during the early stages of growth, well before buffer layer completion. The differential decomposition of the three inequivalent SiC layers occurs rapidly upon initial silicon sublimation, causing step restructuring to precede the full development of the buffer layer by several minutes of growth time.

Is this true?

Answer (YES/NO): YES